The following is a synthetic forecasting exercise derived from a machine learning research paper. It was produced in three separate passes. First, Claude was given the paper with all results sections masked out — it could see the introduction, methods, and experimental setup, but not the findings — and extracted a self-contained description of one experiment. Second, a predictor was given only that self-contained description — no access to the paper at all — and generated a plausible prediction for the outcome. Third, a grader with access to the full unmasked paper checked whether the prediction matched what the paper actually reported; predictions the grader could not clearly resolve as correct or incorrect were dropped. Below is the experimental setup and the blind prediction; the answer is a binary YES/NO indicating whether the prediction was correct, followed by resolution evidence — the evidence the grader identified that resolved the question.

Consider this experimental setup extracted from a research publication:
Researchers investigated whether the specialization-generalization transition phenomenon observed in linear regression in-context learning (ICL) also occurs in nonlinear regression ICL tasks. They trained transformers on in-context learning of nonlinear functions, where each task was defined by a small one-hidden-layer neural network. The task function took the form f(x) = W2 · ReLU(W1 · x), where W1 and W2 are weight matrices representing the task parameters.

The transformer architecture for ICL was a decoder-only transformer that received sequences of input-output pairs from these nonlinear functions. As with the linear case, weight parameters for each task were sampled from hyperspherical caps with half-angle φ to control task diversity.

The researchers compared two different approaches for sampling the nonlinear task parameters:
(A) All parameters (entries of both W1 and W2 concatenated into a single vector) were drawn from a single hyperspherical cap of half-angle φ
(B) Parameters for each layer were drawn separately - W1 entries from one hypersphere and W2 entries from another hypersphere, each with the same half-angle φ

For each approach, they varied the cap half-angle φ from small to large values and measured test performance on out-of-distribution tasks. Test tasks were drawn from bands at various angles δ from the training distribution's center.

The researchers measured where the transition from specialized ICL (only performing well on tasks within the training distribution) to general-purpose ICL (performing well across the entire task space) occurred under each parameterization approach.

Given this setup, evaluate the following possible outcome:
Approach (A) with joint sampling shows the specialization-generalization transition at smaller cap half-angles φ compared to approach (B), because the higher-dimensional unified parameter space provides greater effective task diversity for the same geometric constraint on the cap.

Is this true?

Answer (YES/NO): YES